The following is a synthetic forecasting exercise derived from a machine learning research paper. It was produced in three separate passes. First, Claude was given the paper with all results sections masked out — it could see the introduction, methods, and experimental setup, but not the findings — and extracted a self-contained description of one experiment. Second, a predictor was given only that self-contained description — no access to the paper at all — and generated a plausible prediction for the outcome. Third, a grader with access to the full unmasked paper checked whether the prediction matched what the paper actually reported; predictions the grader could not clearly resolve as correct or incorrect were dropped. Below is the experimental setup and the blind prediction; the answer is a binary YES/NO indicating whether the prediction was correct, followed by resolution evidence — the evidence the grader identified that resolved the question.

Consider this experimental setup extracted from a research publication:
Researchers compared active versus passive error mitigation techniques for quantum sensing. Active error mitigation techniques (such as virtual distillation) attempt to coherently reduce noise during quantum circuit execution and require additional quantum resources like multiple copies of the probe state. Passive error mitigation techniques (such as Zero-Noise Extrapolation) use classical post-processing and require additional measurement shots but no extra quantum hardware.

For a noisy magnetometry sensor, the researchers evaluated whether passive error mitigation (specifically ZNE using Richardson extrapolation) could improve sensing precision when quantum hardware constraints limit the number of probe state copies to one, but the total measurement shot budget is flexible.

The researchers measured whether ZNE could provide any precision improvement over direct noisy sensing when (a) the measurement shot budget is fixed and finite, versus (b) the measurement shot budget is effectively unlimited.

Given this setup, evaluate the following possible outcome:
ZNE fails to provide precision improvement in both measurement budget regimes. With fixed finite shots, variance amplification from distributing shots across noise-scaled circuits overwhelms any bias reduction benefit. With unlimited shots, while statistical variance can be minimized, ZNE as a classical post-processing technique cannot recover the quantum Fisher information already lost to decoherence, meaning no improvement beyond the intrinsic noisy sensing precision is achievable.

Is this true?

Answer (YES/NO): YES